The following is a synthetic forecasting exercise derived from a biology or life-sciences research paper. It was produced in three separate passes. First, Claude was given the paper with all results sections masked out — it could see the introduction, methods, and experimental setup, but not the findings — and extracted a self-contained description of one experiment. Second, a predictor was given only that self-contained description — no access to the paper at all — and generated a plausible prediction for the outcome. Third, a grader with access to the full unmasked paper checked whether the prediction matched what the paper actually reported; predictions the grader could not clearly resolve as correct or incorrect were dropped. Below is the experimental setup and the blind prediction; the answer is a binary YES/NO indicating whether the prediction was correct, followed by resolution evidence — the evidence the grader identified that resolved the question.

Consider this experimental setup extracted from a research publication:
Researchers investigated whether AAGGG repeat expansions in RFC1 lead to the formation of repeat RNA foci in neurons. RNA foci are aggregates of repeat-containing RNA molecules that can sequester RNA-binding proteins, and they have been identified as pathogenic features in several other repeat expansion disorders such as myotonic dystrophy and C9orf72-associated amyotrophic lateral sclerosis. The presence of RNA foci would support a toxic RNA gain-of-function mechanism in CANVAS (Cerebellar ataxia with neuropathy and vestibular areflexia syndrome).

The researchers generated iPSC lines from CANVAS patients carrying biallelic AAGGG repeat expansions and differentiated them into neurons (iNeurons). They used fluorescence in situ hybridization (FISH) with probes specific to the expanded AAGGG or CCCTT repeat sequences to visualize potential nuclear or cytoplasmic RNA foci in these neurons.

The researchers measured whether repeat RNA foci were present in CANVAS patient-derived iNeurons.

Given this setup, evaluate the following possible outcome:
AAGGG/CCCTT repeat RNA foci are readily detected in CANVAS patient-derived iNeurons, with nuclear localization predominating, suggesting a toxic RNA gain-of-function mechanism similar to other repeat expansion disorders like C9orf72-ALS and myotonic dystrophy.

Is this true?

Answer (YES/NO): NO